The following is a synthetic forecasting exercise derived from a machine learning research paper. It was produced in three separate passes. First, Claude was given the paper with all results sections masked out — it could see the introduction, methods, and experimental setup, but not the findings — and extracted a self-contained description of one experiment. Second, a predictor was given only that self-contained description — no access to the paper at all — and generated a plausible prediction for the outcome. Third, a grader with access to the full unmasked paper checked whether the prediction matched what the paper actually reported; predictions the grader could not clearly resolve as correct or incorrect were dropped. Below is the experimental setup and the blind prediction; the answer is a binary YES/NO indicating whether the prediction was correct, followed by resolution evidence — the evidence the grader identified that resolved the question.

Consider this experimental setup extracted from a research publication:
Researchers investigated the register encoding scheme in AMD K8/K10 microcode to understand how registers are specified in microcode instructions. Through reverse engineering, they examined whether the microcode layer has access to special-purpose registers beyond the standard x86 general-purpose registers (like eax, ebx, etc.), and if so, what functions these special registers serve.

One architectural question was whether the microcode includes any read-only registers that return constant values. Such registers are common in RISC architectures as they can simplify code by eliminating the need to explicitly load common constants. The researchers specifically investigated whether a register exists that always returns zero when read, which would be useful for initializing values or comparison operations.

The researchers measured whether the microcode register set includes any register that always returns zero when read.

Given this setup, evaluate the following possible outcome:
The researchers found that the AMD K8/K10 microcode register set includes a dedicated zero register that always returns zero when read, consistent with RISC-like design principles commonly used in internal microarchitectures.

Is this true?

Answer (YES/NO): YES